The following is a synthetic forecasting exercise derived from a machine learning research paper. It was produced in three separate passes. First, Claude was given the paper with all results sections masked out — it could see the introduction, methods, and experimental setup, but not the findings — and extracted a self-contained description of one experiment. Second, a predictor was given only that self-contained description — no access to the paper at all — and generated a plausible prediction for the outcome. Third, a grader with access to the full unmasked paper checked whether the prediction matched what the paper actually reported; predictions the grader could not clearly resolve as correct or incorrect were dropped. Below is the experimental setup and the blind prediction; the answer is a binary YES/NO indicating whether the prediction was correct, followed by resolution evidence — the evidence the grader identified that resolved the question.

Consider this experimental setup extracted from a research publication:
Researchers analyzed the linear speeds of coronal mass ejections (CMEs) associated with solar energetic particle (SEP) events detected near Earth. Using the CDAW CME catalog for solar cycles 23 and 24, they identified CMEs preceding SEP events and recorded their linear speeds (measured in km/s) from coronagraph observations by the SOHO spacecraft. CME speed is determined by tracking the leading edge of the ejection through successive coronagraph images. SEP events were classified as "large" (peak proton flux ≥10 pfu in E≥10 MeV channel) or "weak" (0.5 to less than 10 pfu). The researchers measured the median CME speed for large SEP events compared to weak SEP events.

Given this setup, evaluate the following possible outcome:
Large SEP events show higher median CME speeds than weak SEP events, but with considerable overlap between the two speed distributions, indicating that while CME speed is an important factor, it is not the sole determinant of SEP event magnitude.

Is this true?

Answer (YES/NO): YES